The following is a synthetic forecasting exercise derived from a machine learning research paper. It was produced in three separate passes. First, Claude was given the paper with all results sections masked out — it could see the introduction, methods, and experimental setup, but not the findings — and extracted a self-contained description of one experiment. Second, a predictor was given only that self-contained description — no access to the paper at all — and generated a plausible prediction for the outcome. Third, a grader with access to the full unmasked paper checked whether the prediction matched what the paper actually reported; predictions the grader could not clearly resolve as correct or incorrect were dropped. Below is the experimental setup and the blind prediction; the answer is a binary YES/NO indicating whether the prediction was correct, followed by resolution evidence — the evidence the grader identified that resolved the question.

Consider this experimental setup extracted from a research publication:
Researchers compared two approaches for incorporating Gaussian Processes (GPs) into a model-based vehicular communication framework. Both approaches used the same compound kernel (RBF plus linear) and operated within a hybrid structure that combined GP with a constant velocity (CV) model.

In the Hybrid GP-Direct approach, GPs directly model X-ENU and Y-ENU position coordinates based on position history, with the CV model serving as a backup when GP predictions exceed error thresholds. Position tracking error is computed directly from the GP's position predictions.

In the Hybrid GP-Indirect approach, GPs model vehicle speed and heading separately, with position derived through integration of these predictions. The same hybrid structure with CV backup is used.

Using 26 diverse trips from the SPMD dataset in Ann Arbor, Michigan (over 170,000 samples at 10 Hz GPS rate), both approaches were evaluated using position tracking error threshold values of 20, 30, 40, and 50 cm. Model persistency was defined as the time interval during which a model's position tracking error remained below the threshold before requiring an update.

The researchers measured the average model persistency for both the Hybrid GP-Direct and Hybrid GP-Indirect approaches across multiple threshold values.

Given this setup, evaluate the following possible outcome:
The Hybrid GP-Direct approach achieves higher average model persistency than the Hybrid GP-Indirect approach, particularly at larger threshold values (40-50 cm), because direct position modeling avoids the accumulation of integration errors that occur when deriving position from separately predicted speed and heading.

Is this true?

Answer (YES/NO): NO